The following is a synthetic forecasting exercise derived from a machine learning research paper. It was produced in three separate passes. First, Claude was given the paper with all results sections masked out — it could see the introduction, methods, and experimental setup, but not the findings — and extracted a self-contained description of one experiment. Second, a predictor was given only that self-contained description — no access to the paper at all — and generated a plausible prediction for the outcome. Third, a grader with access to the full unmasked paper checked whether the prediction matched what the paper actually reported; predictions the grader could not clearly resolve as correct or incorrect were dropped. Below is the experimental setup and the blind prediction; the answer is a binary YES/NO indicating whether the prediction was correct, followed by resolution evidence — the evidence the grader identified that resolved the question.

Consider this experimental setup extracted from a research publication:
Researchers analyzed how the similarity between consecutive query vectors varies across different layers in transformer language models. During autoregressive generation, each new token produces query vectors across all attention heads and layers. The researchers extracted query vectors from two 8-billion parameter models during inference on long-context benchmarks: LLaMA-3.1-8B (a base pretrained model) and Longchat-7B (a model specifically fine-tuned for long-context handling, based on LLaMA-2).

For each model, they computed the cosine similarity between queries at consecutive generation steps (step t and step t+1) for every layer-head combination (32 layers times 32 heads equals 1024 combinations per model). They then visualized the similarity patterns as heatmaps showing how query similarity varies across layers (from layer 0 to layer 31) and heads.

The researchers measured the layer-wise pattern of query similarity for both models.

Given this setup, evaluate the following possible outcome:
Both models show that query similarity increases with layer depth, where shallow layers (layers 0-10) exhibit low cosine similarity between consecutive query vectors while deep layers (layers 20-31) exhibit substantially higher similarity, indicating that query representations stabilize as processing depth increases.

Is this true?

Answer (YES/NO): NO